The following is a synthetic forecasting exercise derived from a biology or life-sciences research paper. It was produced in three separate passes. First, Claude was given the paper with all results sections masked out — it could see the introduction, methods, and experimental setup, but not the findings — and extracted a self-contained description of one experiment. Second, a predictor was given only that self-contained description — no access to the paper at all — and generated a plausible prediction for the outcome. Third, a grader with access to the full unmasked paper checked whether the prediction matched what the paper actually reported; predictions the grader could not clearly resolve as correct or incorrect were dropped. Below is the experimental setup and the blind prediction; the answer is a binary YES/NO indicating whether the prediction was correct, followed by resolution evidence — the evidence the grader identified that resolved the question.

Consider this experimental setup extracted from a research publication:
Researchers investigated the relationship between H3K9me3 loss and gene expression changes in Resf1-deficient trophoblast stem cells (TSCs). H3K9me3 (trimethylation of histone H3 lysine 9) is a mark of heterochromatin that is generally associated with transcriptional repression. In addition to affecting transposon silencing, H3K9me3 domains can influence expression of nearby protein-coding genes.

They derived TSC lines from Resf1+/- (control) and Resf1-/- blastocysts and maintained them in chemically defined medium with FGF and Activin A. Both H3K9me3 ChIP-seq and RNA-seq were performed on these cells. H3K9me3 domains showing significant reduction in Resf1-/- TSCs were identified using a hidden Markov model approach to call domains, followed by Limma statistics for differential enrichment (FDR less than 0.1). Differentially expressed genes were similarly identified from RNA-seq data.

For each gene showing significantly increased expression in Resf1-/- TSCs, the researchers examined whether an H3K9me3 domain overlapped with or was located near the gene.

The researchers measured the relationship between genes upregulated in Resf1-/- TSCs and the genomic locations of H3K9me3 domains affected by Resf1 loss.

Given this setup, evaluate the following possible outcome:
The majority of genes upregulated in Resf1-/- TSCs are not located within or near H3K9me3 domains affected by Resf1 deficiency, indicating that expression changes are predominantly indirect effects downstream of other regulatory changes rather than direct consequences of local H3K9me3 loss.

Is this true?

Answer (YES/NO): YES